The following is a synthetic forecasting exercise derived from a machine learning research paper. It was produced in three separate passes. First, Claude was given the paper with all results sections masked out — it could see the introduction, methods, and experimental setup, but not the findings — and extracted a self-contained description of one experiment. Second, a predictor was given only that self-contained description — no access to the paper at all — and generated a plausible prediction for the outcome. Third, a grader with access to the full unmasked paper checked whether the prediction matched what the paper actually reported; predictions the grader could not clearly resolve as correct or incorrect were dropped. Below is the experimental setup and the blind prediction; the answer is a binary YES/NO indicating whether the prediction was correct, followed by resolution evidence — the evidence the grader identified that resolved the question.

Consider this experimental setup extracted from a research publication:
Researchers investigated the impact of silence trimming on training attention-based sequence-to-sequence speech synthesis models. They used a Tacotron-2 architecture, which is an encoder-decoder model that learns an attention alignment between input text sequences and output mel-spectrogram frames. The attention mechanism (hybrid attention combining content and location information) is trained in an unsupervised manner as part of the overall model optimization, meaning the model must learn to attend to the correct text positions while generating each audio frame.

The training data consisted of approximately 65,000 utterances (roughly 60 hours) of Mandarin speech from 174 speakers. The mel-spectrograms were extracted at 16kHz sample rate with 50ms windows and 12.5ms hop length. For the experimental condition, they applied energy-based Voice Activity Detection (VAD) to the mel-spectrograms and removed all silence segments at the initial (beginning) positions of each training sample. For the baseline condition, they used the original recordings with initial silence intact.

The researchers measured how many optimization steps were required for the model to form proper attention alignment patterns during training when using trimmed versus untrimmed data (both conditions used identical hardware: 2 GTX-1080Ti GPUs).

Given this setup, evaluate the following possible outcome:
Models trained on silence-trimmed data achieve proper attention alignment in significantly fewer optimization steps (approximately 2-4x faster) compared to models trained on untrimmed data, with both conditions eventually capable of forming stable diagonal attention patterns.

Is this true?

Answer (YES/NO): NO